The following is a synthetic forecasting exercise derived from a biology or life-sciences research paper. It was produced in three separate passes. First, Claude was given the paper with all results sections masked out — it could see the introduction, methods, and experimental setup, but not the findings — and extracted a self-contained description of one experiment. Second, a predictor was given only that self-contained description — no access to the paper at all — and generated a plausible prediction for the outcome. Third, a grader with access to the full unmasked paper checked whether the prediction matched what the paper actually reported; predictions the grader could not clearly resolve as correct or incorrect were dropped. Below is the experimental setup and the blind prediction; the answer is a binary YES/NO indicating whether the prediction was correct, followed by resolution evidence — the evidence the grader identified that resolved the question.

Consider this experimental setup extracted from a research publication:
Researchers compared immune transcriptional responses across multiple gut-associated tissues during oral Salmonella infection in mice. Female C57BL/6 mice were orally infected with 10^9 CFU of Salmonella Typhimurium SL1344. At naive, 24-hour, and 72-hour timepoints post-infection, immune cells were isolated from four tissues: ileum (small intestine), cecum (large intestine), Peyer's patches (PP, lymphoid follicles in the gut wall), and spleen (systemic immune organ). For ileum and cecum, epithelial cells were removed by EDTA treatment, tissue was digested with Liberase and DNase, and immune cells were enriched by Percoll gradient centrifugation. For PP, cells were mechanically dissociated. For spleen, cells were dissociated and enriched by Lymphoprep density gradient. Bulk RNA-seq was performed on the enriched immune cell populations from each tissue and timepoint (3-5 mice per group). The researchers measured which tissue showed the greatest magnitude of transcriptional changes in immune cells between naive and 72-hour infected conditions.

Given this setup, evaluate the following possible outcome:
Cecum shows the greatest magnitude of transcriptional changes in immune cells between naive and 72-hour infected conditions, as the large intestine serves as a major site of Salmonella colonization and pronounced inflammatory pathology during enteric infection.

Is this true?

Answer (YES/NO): NO